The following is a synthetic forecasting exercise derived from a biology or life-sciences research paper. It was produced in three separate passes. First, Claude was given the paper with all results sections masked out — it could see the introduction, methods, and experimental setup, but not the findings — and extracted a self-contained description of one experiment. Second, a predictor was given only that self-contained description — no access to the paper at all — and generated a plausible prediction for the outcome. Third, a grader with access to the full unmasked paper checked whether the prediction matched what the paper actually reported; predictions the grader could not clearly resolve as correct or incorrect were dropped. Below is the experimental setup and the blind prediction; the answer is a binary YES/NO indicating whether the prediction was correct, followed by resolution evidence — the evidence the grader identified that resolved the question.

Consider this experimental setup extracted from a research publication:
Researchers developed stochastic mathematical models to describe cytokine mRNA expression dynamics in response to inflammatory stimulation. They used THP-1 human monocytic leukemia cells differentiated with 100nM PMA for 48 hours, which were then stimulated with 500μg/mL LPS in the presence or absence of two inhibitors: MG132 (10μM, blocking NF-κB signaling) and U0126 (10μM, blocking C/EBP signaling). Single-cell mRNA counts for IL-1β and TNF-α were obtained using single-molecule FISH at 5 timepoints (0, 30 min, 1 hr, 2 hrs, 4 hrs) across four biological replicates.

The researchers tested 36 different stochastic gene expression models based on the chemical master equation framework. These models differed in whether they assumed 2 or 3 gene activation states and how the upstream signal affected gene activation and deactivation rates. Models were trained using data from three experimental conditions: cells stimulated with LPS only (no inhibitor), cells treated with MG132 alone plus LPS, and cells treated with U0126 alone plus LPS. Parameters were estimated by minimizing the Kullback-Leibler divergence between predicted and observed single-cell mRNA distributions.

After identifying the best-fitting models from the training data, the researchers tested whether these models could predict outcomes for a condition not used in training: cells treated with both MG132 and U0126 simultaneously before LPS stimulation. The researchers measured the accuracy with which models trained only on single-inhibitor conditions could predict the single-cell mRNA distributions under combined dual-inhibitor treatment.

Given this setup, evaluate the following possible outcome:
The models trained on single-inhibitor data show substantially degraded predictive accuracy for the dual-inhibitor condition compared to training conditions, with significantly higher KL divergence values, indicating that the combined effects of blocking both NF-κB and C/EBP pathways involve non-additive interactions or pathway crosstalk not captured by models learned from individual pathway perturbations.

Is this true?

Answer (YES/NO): NO